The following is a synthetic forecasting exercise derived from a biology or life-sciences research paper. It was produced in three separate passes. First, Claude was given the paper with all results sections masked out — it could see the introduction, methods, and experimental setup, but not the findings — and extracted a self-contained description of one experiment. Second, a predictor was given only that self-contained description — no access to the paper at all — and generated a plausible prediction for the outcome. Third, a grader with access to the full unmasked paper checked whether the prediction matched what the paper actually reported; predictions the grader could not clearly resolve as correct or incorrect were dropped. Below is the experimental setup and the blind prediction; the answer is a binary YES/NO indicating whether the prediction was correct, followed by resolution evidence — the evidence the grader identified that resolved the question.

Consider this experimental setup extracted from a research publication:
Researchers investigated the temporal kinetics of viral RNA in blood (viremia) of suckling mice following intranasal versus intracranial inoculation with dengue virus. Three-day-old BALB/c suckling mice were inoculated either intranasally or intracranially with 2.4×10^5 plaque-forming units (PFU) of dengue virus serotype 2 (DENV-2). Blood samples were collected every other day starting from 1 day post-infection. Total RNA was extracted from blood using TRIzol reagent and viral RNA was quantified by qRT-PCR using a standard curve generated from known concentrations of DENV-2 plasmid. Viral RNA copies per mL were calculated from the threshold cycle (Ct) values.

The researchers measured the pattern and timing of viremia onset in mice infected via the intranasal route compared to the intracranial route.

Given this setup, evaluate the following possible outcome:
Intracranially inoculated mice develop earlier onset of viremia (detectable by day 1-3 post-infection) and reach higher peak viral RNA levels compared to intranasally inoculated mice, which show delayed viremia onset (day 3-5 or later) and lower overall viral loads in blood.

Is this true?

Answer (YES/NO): YES